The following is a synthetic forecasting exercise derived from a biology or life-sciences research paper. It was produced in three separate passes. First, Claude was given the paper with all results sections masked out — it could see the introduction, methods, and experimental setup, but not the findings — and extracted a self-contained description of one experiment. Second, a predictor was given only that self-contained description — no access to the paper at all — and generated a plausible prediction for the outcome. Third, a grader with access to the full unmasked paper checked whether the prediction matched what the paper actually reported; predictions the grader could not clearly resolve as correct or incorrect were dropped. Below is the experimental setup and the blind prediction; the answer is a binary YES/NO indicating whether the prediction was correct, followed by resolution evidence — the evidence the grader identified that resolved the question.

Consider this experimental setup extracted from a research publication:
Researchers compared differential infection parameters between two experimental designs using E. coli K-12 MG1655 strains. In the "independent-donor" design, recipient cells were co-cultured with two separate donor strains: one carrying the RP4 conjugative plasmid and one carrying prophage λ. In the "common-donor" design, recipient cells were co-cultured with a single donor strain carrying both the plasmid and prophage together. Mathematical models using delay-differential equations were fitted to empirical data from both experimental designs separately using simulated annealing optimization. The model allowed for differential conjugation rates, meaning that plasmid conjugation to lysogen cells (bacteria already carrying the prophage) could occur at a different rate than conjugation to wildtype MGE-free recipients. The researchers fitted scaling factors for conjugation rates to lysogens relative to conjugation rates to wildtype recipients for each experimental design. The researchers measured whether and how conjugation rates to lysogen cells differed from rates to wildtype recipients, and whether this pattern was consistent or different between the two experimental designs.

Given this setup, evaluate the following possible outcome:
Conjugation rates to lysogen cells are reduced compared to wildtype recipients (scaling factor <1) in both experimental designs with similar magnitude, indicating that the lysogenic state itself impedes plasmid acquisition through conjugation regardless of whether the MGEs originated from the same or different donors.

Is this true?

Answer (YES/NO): NO